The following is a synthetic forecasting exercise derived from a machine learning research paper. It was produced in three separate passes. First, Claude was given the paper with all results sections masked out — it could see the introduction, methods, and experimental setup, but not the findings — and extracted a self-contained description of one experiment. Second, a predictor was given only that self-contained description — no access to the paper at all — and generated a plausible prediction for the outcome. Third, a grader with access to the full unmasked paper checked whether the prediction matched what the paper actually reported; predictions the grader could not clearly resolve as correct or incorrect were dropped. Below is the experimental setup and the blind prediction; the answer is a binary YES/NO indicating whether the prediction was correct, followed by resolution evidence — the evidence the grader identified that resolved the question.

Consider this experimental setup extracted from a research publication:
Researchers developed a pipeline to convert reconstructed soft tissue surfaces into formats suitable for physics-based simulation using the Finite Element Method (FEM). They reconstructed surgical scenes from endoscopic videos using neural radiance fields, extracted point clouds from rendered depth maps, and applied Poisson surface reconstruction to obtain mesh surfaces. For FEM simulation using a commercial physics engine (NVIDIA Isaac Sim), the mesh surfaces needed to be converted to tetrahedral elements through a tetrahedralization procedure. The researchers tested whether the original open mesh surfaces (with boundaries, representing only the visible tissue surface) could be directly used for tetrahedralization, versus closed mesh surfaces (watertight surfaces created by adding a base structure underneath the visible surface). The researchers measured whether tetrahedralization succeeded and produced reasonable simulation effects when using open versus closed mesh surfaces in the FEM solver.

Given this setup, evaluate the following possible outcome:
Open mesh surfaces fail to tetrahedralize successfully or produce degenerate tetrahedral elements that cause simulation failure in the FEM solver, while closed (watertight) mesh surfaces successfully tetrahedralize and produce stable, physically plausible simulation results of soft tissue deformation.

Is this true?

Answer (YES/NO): YES